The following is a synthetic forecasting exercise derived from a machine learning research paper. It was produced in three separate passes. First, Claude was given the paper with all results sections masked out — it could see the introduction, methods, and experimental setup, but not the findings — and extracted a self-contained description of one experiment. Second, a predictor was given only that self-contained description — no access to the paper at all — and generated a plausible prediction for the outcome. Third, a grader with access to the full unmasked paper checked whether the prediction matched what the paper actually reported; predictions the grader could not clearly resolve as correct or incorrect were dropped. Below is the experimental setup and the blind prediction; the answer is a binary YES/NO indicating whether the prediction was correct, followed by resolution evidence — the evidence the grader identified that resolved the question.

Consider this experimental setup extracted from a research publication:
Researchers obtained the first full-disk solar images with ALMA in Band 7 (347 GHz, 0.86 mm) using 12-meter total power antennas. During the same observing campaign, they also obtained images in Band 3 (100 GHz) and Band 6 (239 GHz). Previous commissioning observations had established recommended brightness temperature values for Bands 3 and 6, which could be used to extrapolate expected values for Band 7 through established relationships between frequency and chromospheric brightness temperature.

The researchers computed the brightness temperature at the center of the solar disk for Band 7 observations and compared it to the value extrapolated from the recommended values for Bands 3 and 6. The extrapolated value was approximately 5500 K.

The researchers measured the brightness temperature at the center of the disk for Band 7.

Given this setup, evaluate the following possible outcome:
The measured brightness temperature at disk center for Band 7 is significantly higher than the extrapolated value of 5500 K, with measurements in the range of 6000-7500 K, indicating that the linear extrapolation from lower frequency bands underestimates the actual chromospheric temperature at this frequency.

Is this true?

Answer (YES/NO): YES